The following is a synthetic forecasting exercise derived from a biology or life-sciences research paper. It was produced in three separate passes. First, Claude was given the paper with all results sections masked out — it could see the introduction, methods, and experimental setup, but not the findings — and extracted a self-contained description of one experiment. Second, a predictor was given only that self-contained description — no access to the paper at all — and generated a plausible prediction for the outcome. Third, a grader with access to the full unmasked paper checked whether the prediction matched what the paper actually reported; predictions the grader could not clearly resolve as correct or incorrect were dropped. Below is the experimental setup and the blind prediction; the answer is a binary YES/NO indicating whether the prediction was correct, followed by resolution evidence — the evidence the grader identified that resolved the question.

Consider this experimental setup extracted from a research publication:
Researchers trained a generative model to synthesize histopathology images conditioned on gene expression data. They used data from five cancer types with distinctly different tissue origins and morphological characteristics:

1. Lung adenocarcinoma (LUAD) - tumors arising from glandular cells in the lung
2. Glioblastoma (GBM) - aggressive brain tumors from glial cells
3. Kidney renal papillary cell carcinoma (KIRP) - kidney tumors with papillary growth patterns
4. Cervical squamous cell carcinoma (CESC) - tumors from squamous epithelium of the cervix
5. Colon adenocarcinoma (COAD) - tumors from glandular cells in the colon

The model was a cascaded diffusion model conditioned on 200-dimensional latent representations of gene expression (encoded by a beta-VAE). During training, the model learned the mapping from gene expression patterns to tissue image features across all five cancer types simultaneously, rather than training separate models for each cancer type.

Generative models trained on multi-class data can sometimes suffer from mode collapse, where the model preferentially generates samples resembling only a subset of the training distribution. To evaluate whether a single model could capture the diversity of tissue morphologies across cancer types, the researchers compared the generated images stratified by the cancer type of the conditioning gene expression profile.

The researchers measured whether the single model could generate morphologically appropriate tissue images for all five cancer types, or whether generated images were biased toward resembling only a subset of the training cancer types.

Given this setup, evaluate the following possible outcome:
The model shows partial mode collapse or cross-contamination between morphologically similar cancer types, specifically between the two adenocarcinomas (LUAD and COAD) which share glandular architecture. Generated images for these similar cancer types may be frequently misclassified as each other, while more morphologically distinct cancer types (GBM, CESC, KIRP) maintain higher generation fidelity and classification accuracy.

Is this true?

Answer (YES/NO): NO